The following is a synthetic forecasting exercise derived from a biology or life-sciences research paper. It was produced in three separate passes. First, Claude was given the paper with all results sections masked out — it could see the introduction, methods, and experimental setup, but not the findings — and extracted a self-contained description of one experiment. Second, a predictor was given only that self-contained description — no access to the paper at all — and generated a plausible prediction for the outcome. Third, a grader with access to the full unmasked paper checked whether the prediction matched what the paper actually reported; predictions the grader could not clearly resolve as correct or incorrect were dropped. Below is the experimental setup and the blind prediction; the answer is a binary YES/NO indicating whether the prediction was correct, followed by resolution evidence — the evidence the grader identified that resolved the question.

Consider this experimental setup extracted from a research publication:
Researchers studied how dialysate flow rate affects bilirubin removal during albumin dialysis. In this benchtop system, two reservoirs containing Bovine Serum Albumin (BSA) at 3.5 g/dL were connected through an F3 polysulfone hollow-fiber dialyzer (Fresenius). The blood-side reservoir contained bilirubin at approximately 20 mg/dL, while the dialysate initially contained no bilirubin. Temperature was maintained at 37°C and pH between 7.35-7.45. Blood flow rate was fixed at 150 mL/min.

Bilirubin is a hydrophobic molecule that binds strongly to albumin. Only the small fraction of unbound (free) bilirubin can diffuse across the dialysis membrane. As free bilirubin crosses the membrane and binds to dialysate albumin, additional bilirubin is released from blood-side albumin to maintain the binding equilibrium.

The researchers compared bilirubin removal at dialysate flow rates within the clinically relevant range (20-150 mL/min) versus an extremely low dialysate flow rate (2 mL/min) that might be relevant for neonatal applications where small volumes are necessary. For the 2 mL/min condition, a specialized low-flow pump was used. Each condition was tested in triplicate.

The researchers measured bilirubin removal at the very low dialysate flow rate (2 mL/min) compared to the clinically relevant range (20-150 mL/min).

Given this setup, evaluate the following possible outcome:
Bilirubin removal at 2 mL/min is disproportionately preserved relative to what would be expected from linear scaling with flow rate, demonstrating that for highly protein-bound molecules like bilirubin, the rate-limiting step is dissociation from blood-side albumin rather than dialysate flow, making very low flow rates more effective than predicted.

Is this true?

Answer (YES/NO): NO